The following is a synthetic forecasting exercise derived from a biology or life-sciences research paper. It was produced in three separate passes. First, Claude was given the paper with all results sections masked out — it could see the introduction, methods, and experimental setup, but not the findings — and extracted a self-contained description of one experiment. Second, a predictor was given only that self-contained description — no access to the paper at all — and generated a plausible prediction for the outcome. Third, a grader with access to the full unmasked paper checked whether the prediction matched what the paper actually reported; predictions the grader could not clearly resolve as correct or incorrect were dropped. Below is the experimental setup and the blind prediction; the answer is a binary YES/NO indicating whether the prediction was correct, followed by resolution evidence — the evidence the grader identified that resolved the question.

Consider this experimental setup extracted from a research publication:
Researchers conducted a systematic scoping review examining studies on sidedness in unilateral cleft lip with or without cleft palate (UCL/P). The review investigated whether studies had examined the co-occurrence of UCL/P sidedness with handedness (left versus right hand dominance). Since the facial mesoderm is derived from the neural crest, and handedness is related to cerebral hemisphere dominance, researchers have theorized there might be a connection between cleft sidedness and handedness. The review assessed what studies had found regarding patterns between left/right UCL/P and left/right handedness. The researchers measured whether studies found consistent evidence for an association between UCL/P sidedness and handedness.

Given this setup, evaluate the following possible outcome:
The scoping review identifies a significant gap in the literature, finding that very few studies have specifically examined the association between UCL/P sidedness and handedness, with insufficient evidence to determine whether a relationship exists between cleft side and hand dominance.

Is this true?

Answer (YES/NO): NO